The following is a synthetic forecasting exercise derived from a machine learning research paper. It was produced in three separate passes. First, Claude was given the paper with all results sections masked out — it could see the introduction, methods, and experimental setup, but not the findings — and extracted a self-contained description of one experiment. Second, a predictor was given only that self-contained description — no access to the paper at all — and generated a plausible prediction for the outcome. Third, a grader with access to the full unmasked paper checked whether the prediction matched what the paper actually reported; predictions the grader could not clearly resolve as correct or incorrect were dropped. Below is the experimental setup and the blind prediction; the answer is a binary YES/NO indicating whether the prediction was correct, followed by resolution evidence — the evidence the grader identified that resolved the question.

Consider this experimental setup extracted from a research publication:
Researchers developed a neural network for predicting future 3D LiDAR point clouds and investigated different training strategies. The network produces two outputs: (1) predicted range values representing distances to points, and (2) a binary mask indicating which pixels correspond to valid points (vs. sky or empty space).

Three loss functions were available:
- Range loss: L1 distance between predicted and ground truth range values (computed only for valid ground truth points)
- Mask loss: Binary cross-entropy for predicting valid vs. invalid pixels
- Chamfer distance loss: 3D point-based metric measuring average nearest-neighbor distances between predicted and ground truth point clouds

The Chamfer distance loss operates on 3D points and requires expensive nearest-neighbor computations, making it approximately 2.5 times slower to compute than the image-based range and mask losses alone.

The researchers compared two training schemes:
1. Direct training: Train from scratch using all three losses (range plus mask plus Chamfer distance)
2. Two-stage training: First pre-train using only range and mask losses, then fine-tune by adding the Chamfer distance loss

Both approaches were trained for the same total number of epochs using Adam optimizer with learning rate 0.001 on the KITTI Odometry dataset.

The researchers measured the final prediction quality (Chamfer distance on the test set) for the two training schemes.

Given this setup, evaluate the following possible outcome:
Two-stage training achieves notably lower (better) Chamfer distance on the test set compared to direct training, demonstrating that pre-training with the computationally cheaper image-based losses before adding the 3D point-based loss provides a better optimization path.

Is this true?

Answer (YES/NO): NO